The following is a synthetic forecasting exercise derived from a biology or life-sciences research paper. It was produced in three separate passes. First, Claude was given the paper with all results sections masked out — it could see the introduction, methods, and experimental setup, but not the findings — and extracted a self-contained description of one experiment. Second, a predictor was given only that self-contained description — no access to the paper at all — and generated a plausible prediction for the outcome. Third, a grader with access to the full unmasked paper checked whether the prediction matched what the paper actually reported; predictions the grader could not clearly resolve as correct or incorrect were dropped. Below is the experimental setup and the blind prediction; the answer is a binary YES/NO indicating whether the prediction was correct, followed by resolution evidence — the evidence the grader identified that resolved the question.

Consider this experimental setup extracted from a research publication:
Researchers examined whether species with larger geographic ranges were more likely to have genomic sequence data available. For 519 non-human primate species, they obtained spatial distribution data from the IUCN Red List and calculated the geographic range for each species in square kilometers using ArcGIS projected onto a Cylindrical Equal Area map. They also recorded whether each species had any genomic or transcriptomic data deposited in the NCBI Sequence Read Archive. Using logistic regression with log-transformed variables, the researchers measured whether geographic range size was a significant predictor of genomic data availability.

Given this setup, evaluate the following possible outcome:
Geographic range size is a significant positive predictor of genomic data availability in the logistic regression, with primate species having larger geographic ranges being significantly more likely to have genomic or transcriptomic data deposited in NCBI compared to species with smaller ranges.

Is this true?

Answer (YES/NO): NO